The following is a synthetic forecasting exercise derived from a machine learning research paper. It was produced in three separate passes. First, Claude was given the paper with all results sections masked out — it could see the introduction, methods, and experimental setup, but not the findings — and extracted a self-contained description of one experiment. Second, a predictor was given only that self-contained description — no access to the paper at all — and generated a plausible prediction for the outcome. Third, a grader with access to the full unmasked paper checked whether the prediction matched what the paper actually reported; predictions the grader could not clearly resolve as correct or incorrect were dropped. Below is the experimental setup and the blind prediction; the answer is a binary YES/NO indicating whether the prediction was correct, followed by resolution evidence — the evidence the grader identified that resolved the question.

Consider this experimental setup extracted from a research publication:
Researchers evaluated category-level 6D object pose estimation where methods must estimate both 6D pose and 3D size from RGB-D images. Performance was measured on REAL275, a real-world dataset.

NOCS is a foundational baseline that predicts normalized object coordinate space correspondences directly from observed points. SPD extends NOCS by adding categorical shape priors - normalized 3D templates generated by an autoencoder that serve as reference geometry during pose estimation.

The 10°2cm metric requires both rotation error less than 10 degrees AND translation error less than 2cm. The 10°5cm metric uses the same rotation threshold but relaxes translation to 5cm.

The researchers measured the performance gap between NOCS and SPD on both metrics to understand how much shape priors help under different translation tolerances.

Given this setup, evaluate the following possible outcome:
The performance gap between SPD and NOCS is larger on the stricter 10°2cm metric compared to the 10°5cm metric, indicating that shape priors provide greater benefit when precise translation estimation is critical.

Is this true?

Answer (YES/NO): YES